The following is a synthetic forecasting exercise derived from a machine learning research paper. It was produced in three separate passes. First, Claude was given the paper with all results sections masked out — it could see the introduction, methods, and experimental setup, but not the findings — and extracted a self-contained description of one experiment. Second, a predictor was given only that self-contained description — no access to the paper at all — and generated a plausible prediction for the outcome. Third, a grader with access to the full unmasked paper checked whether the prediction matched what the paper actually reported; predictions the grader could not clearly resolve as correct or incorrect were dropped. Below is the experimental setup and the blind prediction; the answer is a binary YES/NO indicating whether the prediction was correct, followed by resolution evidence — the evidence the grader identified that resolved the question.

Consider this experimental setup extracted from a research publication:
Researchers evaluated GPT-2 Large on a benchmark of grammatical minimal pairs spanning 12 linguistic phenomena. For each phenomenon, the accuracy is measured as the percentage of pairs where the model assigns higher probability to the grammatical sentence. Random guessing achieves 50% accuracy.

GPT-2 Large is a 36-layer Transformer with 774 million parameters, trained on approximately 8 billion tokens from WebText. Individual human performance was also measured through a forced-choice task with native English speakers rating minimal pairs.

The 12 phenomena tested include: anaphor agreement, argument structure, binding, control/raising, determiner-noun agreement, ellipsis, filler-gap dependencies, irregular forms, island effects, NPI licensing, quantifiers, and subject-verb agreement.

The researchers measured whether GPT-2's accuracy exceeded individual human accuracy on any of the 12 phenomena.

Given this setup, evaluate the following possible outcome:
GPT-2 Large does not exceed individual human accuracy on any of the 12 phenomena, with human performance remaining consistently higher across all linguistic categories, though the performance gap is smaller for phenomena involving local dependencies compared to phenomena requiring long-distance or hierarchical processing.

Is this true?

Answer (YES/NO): NO